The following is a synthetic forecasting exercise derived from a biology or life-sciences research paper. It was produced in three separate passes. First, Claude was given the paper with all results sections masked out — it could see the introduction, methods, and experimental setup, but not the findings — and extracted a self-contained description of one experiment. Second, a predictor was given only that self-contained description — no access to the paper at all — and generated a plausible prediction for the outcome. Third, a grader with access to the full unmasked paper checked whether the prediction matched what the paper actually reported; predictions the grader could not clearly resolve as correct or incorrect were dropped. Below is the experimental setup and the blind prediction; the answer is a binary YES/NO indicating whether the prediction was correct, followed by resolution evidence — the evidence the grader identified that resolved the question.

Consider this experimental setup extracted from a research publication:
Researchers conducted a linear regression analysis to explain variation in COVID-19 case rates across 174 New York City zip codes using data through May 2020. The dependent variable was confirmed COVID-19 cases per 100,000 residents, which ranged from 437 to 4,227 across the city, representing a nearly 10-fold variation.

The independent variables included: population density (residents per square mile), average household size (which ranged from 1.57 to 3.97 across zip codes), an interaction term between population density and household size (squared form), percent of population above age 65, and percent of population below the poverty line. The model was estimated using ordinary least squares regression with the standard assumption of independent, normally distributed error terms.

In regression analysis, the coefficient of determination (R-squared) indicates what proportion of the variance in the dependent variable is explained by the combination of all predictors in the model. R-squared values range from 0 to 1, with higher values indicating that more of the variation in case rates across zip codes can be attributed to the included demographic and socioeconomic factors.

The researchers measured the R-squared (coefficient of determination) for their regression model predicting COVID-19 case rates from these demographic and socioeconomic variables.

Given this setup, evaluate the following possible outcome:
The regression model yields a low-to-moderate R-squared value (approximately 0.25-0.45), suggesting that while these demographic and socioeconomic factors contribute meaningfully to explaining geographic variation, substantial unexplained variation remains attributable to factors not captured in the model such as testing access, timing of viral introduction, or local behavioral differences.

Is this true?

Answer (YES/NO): NO